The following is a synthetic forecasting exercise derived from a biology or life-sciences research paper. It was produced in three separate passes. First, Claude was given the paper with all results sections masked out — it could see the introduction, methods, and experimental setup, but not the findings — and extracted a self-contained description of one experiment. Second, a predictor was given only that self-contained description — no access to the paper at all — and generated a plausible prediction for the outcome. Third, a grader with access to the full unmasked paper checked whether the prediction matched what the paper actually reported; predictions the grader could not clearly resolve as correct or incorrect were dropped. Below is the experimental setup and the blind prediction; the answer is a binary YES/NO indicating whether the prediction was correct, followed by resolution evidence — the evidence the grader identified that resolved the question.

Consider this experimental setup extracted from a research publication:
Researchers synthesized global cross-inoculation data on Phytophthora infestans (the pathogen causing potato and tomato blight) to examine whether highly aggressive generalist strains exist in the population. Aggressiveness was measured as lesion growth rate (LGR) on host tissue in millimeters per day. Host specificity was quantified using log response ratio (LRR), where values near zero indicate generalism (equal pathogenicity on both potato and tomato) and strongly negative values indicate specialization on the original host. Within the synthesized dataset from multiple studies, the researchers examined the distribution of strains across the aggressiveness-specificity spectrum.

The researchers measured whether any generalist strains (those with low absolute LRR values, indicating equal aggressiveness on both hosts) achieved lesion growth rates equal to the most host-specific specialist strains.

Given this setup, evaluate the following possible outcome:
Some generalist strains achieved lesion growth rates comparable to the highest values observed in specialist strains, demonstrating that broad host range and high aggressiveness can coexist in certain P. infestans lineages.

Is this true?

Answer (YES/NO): YES